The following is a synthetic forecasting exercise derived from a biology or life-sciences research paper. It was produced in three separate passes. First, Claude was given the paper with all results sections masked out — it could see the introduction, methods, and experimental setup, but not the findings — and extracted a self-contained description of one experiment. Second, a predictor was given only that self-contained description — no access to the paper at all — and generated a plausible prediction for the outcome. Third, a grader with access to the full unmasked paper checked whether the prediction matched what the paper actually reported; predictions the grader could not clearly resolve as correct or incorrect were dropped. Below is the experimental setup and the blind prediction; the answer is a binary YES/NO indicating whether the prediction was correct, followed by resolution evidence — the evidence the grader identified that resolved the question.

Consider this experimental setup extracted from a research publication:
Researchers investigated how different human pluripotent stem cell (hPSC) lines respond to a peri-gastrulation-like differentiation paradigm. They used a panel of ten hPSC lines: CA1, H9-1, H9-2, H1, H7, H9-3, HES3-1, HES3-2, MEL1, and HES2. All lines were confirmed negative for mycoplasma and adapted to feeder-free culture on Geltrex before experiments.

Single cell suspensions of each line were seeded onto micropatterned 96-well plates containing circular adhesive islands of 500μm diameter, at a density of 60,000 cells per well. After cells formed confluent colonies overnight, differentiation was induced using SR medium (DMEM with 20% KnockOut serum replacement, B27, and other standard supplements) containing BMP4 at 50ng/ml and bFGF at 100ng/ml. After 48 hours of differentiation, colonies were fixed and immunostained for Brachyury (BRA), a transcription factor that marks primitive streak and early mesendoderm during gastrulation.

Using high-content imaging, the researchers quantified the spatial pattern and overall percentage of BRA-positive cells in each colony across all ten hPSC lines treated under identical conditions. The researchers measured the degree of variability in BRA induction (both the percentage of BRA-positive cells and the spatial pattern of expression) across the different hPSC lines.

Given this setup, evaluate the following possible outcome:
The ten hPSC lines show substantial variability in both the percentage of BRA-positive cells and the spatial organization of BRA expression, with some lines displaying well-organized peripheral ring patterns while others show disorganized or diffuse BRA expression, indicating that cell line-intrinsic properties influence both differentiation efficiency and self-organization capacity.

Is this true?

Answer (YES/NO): NO